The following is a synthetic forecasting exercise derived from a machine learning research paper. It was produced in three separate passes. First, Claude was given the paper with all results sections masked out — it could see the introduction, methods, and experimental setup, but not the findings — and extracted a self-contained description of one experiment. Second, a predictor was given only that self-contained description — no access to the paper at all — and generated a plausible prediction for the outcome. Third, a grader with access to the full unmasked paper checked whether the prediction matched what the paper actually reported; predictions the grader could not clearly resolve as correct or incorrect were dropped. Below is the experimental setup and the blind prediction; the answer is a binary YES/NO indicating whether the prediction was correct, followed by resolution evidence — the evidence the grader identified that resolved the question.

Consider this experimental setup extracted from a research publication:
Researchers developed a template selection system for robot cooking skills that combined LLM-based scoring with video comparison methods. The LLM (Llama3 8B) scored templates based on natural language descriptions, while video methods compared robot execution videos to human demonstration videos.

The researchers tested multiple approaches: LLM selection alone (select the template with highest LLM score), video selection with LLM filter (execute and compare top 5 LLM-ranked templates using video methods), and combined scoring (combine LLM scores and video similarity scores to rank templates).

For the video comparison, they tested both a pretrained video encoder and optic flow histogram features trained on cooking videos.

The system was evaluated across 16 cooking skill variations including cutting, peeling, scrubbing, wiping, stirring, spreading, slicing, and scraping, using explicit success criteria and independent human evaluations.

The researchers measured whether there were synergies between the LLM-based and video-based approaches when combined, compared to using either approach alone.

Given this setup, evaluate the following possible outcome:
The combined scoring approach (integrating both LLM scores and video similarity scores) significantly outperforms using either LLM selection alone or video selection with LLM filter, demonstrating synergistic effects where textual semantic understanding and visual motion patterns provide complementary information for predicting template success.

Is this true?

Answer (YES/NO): YES